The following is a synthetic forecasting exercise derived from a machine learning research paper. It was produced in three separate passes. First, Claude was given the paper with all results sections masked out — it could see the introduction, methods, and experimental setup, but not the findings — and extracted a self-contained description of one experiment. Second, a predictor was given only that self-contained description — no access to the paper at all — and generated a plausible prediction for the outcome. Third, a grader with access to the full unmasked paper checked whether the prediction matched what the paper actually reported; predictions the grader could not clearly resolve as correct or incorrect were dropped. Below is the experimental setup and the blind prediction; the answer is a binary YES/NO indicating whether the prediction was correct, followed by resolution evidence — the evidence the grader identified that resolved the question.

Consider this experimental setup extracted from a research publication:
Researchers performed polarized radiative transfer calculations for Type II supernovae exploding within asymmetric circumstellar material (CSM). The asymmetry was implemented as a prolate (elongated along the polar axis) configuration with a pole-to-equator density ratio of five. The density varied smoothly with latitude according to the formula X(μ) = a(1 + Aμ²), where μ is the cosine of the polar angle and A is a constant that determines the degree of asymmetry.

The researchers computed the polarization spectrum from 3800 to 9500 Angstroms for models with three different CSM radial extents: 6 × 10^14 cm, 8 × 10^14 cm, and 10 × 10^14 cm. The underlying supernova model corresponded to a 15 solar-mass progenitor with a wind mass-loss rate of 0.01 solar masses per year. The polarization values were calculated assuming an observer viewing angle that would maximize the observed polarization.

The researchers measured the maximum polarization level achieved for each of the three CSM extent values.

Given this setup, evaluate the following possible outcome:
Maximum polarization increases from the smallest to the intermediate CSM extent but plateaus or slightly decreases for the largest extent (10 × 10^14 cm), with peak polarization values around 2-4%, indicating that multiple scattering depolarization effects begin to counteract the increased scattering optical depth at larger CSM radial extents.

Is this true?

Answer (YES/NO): NO